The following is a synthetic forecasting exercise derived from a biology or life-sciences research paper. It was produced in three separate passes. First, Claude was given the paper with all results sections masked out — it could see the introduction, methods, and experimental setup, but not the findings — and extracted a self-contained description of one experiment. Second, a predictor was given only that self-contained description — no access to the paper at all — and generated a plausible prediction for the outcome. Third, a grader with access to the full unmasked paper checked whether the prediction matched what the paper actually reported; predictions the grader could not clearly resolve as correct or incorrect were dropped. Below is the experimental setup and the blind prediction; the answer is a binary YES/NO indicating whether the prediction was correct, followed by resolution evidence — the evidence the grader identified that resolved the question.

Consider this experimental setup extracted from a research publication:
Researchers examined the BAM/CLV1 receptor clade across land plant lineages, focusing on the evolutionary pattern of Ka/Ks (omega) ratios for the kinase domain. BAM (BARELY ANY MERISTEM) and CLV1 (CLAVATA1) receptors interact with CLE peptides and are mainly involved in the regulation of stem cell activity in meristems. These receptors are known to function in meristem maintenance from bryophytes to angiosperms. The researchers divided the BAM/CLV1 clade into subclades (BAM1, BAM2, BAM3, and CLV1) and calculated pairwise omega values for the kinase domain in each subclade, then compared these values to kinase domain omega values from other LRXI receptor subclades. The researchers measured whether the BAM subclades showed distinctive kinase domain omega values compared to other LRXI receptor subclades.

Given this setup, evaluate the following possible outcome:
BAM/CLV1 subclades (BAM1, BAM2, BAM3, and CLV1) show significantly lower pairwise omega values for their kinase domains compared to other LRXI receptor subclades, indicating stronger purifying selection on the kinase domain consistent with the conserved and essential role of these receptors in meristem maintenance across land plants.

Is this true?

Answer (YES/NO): NO